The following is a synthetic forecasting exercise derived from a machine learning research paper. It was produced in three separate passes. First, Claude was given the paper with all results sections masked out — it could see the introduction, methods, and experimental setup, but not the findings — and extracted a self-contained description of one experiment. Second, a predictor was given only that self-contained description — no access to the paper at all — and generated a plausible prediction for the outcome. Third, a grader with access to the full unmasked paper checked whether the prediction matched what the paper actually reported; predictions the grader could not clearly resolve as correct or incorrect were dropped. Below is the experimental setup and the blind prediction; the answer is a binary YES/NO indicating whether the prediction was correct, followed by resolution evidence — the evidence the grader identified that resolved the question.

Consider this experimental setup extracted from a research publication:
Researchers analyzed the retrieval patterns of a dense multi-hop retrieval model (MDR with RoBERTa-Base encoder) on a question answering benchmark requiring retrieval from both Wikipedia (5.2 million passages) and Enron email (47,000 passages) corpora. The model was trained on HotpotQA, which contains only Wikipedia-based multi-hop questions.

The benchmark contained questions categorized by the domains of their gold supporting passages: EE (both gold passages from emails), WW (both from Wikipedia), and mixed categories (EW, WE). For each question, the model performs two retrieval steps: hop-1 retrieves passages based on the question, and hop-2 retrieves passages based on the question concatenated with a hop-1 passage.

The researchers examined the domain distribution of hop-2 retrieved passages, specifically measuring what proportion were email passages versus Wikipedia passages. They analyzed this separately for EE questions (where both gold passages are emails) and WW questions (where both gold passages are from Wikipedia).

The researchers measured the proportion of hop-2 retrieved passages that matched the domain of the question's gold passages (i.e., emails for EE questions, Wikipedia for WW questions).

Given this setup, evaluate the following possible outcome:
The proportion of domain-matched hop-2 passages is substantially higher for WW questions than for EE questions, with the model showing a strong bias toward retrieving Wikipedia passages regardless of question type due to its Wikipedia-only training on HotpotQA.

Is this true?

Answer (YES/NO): YES